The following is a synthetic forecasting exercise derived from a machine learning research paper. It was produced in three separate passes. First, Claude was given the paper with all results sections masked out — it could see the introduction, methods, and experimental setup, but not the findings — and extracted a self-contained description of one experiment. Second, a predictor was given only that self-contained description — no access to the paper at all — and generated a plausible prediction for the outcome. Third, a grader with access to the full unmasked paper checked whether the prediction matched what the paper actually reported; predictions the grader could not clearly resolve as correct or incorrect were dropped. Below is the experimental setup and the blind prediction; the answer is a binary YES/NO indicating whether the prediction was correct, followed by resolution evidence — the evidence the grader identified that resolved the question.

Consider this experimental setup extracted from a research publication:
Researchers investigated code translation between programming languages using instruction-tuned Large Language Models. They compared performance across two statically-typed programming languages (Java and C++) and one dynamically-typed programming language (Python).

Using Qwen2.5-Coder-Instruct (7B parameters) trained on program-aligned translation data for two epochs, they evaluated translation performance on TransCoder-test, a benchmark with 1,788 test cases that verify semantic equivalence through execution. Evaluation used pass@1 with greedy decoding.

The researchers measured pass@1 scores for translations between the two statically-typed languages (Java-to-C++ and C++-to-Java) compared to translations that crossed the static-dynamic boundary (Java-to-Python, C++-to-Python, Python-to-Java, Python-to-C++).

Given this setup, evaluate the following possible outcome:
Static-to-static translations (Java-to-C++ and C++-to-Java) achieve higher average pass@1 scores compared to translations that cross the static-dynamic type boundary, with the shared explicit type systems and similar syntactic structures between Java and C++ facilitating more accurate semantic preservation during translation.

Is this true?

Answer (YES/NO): YES